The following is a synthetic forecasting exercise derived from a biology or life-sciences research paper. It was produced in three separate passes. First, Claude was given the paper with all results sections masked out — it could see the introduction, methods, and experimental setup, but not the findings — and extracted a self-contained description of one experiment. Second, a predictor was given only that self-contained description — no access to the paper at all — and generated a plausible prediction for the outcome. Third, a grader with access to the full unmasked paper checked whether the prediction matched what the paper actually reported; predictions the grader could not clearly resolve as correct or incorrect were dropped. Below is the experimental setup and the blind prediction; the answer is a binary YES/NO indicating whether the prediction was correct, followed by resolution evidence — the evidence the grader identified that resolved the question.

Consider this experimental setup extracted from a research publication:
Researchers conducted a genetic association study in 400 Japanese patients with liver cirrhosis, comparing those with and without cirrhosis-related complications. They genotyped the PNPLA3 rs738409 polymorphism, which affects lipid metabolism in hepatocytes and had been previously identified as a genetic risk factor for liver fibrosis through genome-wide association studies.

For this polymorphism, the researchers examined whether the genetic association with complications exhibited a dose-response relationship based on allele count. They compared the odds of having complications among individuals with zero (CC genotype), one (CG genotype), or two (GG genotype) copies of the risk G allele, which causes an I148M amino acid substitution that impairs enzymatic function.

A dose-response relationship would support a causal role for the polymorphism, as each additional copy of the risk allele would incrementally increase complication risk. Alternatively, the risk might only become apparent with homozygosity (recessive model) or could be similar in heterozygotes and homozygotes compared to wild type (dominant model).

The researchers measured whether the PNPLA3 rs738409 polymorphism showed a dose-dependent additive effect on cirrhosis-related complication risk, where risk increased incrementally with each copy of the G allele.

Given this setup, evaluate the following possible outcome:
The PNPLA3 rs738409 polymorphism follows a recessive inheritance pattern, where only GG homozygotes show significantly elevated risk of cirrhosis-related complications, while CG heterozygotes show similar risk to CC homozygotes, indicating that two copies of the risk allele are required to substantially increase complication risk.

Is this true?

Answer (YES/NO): NO